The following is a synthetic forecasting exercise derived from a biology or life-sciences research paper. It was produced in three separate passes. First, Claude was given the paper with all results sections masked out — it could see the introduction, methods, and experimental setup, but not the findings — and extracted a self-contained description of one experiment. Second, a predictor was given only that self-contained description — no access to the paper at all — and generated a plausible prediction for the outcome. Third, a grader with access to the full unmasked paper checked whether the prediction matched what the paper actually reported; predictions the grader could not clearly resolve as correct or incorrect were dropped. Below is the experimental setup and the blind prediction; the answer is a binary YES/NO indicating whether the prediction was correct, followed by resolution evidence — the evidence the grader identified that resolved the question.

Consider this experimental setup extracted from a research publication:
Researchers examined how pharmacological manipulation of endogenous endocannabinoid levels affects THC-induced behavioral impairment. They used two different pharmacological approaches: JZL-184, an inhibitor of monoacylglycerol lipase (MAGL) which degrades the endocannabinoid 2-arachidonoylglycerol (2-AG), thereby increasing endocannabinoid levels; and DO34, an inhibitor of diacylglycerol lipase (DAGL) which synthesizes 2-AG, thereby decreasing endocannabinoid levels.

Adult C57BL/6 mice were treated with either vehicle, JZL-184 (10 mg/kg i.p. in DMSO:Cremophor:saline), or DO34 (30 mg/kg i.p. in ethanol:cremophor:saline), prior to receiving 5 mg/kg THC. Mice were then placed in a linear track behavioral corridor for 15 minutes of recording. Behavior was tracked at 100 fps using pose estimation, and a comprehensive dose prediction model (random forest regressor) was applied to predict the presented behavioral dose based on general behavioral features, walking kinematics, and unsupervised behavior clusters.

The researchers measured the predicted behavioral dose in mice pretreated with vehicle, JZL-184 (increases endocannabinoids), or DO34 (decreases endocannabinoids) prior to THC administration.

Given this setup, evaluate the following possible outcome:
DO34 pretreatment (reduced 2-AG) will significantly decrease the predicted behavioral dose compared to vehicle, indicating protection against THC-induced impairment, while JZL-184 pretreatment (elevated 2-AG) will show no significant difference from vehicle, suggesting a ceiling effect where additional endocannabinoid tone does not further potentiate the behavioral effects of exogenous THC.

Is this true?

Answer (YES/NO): NO